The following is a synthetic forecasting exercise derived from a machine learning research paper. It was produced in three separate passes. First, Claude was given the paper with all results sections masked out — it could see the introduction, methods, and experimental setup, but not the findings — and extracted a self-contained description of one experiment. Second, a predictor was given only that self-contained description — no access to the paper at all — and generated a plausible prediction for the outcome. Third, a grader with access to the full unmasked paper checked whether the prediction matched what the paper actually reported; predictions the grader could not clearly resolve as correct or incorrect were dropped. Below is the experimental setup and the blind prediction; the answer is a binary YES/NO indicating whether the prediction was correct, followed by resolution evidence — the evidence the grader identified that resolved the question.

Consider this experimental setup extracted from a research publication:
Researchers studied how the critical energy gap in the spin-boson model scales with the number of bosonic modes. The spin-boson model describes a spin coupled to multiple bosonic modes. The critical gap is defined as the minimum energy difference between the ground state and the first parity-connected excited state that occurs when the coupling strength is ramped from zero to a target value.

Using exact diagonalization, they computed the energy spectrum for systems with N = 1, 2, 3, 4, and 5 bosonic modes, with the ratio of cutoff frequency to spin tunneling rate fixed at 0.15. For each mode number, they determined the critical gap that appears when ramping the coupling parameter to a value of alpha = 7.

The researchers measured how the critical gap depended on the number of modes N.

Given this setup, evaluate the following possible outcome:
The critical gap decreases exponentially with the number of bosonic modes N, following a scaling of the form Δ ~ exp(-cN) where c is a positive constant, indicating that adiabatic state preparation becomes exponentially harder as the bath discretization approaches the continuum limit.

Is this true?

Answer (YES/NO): NO